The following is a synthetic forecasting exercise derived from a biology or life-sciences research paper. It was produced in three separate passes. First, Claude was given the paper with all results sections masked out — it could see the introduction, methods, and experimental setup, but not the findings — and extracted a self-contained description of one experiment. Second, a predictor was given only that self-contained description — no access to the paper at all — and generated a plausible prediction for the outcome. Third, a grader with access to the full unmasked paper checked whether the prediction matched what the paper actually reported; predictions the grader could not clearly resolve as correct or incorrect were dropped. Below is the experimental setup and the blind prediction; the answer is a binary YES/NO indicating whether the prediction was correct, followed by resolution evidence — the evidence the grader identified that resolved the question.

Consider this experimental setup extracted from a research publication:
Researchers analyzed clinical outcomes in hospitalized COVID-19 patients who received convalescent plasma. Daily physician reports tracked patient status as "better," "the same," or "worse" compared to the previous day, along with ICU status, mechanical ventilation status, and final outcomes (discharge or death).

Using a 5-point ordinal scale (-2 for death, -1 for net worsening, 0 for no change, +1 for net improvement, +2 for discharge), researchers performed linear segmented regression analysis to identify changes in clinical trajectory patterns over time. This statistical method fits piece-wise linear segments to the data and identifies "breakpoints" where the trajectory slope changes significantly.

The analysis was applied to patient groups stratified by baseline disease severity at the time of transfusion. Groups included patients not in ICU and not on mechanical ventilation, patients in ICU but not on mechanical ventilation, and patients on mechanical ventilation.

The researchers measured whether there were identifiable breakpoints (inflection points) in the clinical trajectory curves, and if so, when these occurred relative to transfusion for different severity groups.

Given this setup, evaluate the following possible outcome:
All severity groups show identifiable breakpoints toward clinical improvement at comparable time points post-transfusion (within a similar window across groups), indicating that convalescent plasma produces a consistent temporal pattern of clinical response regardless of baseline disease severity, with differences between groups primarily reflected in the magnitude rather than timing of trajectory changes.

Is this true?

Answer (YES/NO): NO